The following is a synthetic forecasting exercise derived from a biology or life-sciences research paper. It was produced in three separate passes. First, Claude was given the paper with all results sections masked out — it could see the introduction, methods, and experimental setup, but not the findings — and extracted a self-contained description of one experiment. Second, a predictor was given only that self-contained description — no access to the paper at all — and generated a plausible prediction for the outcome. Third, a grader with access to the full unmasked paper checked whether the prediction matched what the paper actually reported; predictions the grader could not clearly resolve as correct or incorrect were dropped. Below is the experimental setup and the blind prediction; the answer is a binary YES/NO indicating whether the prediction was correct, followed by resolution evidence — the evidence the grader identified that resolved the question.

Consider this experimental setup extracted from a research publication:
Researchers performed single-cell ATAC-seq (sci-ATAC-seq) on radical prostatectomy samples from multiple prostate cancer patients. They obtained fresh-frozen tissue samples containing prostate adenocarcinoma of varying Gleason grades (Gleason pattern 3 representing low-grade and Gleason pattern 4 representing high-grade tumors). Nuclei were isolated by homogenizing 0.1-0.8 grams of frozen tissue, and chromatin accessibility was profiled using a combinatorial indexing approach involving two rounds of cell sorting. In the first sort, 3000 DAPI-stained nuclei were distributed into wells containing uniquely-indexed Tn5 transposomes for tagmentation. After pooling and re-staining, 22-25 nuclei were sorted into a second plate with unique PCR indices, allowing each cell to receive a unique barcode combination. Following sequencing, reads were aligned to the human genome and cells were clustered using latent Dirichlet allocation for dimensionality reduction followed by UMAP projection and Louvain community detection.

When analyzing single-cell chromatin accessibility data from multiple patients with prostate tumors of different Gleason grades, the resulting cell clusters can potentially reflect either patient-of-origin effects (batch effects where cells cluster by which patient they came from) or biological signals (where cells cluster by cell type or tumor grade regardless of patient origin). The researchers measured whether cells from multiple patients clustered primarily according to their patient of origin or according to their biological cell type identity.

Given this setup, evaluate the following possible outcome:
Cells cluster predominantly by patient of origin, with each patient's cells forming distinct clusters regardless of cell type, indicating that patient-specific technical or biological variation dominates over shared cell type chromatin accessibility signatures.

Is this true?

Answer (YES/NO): NO